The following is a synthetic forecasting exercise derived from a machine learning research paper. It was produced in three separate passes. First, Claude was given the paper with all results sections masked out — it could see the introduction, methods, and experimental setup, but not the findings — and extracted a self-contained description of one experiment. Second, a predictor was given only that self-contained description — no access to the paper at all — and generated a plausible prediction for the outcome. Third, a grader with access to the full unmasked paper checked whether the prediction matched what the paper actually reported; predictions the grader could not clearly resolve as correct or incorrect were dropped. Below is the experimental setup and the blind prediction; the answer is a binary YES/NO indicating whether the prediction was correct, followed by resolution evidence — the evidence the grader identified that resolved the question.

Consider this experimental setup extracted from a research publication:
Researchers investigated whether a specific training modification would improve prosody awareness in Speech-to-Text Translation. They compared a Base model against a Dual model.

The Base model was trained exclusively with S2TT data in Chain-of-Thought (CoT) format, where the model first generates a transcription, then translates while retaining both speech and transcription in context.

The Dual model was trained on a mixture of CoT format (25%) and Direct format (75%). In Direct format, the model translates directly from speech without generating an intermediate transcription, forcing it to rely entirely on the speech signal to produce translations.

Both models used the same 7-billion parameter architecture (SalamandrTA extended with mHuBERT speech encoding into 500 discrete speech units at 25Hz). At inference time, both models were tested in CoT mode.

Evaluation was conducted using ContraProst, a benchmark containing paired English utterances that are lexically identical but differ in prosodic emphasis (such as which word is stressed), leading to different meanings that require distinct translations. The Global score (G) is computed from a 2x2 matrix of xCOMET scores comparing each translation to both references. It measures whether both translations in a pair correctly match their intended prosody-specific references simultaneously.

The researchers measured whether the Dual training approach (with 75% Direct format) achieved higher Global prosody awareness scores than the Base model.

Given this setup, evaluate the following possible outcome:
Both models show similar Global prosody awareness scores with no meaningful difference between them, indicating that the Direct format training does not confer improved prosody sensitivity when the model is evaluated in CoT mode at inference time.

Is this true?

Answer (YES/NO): NO